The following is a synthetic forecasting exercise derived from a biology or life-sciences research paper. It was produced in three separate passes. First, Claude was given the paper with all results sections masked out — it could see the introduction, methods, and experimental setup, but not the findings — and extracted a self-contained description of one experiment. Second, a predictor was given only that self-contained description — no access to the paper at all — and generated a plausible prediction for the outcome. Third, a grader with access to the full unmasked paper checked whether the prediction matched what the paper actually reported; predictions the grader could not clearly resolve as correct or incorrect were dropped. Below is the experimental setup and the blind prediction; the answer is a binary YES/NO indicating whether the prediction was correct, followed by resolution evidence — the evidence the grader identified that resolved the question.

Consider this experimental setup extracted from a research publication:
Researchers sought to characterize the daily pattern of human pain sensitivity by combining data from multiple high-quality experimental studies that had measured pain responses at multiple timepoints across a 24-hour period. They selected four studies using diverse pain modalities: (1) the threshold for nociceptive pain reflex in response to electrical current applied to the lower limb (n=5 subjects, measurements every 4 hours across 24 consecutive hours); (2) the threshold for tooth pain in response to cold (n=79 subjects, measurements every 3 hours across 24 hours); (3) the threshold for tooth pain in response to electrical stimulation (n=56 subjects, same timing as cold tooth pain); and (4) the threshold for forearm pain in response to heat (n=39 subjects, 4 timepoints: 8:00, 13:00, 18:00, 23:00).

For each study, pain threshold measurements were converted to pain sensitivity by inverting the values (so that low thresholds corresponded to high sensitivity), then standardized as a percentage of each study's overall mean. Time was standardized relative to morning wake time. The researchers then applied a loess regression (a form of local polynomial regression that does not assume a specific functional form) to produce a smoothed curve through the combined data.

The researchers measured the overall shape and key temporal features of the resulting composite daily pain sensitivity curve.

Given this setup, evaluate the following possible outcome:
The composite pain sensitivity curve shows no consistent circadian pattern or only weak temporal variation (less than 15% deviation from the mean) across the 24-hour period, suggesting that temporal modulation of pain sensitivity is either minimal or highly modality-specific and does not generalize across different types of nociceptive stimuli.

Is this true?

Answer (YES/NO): NO